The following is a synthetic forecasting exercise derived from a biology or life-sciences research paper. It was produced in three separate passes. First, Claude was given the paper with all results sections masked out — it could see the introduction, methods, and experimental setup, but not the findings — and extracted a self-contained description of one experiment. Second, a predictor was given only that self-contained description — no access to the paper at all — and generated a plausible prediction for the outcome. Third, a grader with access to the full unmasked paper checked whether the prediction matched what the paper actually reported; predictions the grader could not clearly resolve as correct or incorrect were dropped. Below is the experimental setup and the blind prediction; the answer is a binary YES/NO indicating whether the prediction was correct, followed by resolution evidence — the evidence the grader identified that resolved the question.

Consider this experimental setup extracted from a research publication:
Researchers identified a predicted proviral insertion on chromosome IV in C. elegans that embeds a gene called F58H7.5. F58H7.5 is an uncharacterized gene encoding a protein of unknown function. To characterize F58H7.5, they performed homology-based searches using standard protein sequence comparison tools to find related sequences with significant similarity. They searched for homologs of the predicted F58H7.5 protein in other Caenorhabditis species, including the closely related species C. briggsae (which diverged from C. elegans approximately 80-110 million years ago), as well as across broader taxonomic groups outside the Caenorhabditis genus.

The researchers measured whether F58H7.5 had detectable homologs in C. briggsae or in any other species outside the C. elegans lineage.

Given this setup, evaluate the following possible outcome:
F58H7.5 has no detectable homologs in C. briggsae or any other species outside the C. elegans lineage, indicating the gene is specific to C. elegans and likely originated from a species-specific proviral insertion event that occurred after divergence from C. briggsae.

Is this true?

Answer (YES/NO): YES